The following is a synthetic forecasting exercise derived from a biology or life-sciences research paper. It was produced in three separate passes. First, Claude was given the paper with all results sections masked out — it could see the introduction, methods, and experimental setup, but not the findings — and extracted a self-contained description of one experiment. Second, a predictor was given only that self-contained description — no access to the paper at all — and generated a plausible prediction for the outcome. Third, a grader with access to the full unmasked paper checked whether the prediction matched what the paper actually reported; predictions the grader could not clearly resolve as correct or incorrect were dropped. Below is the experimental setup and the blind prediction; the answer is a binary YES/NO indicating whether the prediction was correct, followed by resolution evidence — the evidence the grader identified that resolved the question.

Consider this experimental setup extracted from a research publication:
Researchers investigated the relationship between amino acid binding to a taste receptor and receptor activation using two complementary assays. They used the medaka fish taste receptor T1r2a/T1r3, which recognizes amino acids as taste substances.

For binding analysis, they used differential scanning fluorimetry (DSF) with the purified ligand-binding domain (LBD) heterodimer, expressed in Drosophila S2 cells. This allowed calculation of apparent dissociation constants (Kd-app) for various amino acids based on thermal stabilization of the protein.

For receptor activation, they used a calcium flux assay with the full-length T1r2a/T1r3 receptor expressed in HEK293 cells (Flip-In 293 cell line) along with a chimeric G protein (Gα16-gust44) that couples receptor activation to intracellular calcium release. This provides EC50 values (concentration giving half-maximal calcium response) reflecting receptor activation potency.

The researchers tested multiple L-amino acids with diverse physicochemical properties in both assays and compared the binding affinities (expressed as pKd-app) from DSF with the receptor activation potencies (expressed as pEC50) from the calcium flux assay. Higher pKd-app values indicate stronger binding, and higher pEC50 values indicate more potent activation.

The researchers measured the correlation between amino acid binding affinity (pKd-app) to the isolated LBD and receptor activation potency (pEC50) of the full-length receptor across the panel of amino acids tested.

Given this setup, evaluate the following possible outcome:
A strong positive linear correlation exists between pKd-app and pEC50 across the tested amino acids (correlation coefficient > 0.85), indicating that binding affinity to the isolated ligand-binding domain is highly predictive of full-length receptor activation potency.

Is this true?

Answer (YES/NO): NO